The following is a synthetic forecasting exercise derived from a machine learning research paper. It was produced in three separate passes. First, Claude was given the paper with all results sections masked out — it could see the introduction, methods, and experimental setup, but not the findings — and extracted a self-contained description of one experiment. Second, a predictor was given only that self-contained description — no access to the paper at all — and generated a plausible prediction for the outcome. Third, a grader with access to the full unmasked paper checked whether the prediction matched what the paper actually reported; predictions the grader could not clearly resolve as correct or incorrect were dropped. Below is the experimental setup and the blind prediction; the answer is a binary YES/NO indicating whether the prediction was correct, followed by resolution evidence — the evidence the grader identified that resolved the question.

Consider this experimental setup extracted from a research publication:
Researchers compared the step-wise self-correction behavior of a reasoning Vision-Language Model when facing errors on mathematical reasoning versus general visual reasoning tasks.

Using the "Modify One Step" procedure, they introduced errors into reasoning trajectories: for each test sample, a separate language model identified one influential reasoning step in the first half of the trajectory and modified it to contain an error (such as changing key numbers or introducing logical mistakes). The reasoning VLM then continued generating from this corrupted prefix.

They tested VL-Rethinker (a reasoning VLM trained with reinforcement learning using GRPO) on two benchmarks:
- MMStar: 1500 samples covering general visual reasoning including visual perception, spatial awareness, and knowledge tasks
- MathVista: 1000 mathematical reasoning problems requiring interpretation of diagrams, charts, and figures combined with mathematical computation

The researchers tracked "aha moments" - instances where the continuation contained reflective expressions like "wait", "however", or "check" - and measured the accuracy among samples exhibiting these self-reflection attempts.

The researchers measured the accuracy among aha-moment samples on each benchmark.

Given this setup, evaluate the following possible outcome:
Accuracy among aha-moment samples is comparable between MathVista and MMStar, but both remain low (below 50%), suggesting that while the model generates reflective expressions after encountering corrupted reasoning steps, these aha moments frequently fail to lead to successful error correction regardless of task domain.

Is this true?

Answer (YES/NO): NO